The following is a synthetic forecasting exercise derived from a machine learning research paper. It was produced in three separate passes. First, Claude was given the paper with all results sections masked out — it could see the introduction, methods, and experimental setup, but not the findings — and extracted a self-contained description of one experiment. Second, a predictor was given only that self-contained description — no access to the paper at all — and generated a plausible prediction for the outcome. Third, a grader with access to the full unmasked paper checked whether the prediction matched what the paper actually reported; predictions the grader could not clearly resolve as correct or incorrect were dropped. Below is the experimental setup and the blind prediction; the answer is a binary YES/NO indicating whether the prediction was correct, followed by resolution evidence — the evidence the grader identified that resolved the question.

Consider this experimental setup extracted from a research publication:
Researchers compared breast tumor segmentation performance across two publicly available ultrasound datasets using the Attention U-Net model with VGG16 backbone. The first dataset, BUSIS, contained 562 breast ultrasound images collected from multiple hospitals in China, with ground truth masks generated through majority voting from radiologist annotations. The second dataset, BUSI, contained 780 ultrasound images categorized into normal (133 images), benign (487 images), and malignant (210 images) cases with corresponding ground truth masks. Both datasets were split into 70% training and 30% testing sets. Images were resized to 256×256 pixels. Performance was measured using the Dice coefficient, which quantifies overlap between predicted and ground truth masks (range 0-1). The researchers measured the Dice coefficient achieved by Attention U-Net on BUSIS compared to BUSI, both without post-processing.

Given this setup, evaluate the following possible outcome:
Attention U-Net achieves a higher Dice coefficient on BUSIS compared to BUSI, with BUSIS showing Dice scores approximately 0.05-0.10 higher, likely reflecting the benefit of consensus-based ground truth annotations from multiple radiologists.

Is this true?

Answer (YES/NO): YES